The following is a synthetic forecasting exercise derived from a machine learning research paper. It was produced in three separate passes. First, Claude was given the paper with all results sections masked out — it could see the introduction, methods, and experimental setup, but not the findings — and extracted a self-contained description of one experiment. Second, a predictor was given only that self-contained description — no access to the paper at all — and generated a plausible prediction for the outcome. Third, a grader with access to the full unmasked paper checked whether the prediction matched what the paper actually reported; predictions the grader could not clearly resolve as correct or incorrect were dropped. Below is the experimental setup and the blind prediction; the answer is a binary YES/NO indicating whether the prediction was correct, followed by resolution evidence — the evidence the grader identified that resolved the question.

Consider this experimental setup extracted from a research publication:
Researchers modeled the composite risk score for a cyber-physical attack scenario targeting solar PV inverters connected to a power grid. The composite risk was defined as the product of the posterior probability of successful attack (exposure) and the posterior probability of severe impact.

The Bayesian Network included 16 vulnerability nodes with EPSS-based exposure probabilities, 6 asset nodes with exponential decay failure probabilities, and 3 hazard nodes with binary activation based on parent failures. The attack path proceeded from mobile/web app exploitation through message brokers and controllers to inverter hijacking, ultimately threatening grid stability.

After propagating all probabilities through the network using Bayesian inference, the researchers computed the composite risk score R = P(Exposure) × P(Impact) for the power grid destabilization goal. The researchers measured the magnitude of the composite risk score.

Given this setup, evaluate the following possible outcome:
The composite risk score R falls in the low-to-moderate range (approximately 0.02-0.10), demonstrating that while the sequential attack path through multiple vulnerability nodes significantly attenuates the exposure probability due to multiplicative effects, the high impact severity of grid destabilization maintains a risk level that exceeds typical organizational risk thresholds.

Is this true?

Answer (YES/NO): NO